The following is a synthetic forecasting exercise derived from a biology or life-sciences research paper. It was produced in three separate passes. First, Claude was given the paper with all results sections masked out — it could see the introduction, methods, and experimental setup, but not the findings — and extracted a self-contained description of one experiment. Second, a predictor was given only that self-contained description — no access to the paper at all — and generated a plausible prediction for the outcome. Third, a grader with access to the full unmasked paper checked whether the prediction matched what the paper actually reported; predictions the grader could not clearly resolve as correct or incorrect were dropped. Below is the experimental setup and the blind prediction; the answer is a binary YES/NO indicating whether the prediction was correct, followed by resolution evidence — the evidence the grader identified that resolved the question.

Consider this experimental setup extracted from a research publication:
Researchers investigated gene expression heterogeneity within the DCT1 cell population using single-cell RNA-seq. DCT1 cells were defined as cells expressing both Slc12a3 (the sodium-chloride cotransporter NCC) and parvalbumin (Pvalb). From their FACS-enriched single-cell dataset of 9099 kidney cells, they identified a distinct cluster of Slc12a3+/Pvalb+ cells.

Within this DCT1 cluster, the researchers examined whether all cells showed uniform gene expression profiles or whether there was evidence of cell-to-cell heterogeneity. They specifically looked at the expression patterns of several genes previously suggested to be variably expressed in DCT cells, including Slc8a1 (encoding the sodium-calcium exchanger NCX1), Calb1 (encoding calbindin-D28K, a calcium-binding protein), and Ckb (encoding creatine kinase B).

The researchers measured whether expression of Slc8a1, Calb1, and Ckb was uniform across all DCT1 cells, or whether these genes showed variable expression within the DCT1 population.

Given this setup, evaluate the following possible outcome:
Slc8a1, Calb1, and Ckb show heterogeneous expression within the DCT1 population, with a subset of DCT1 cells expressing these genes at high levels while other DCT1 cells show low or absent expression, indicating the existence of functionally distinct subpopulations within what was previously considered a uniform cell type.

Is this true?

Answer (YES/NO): YES